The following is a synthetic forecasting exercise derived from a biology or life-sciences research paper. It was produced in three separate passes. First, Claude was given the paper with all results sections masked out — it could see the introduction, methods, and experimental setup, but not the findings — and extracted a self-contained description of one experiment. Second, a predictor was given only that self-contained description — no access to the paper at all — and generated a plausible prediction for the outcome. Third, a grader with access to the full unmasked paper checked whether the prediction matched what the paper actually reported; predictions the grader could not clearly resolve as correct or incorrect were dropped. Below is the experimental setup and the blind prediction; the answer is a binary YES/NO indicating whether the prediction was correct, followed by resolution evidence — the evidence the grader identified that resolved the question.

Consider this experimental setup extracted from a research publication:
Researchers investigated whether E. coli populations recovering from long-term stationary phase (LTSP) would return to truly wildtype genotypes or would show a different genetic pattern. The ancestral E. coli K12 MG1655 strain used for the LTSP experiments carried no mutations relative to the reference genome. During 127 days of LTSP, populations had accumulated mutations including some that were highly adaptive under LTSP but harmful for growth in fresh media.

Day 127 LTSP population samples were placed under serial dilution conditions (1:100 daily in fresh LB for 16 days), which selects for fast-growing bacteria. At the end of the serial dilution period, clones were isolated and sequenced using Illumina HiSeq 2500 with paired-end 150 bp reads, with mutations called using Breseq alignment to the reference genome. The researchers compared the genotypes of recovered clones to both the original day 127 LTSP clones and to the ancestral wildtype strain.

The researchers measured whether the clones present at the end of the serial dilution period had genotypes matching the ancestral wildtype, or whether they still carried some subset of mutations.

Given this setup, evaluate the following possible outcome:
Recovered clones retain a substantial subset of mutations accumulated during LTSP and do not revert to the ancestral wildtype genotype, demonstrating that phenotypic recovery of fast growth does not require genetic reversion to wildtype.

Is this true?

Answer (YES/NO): YES